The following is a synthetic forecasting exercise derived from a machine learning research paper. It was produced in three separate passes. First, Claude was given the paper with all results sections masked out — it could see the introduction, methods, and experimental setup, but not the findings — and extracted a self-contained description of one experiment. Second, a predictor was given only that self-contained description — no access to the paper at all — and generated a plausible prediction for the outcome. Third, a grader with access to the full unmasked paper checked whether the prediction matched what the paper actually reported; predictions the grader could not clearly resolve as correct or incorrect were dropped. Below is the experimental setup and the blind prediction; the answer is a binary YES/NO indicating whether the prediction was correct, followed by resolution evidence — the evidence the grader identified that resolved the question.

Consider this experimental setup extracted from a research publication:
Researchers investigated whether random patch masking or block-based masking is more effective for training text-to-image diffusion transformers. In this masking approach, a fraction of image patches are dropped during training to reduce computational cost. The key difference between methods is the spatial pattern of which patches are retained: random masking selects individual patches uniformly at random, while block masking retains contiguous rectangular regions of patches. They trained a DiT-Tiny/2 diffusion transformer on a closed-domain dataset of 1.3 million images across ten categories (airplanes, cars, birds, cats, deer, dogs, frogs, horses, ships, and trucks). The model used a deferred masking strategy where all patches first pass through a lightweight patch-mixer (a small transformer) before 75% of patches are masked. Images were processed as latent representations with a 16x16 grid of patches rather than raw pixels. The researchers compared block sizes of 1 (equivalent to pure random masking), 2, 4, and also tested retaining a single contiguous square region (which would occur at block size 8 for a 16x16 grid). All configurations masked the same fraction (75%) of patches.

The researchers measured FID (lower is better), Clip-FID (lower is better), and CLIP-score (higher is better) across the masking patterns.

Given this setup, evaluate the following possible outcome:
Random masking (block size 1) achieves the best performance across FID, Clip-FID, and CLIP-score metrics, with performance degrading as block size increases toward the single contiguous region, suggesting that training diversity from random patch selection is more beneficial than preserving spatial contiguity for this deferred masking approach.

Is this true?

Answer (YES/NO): NO